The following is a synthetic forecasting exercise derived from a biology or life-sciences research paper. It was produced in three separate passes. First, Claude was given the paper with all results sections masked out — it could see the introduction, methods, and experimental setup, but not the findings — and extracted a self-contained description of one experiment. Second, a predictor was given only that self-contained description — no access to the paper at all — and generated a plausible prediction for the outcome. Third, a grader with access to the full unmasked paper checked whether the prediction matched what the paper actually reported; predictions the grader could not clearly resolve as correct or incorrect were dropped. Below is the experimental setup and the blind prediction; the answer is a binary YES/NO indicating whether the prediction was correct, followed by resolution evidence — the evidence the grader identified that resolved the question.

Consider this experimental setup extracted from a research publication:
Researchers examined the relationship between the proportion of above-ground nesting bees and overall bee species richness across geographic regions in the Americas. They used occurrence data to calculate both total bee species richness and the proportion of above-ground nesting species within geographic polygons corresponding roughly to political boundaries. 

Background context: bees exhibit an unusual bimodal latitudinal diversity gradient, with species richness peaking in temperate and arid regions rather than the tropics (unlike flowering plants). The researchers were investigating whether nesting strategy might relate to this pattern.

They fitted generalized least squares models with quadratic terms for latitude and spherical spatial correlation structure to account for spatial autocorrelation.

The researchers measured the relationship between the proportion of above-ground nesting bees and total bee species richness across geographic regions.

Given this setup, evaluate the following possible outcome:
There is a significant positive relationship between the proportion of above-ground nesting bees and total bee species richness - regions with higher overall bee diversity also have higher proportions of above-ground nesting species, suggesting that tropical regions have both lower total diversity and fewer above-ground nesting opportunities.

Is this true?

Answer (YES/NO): NO